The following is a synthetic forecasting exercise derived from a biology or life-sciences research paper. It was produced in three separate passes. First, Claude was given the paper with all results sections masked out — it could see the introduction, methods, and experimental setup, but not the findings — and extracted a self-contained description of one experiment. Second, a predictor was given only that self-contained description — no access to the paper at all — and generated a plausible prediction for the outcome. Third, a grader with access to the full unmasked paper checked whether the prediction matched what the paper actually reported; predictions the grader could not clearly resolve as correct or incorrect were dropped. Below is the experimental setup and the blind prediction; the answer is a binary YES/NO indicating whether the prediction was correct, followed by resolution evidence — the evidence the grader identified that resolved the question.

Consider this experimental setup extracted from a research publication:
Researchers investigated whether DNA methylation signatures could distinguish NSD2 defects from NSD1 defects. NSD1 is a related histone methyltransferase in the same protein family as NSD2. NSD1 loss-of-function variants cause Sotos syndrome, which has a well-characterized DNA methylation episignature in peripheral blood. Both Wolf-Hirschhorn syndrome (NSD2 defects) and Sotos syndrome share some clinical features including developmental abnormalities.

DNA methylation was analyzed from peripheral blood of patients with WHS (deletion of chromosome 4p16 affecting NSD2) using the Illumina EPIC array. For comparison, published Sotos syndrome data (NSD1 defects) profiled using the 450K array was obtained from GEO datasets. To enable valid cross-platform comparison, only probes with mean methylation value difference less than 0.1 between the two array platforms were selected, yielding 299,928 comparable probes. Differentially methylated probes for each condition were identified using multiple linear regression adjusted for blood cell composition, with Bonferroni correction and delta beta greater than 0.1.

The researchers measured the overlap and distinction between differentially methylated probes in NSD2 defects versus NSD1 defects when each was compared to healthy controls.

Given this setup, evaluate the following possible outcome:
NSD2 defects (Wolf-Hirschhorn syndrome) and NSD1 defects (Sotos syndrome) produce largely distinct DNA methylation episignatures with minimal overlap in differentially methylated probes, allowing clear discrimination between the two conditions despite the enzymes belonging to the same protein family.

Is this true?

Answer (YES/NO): NO